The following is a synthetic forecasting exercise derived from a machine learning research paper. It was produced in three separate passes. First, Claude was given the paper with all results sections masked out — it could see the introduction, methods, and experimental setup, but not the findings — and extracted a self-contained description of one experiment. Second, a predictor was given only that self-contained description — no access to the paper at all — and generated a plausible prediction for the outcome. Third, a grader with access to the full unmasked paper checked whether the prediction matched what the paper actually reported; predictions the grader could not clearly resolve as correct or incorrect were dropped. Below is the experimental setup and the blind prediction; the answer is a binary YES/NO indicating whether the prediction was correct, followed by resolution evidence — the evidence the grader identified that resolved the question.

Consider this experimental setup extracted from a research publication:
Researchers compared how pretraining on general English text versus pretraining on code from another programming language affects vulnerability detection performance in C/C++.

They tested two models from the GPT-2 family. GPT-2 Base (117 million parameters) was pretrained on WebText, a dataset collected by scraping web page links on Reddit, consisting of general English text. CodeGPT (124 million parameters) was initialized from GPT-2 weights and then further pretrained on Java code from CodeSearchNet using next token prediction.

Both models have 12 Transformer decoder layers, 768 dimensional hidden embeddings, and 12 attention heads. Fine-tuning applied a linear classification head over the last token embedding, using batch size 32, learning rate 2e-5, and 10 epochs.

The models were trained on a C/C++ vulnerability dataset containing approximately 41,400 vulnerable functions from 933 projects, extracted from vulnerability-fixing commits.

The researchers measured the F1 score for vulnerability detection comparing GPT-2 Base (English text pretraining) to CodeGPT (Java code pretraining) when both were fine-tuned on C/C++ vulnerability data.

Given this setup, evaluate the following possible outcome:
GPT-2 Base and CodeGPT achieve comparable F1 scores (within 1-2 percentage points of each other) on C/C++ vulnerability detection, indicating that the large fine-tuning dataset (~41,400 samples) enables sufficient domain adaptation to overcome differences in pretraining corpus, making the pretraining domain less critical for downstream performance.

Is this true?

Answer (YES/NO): NO